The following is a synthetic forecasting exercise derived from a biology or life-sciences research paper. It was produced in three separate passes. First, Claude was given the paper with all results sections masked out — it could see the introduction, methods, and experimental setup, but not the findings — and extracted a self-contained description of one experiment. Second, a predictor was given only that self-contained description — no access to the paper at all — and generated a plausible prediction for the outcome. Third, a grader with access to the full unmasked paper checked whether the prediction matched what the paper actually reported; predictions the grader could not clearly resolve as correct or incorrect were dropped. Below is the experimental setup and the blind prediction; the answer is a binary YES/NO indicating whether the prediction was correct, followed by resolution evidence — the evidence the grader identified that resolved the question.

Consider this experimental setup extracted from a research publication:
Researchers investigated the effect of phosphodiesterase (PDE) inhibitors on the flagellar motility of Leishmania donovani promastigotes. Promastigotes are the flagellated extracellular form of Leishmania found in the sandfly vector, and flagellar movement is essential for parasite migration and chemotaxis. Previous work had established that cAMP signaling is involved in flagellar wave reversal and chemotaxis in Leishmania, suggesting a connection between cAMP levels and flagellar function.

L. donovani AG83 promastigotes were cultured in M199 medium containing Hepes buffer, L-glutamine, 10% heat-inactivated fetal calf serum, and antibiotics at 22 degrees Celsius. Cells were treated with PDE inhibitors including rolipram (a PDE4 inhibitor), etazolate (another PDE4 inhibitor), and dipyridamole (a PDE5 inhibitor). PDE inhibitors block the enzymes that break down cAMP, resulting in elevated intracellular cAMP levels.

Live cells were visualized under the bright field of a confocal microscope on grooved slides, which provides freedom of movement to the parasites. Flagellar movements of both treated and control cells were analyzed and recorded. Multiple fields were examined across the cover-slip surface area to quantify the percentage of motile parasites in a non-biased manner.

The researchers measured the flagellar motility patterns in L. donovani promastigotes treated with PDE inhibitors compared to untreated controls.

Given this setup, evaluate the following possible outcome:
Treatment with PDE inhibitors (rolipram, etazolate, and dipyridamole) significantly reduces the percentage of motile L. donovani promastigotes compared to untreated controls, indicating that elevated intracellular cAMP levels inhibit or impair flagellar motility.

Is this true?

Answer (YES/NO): NO